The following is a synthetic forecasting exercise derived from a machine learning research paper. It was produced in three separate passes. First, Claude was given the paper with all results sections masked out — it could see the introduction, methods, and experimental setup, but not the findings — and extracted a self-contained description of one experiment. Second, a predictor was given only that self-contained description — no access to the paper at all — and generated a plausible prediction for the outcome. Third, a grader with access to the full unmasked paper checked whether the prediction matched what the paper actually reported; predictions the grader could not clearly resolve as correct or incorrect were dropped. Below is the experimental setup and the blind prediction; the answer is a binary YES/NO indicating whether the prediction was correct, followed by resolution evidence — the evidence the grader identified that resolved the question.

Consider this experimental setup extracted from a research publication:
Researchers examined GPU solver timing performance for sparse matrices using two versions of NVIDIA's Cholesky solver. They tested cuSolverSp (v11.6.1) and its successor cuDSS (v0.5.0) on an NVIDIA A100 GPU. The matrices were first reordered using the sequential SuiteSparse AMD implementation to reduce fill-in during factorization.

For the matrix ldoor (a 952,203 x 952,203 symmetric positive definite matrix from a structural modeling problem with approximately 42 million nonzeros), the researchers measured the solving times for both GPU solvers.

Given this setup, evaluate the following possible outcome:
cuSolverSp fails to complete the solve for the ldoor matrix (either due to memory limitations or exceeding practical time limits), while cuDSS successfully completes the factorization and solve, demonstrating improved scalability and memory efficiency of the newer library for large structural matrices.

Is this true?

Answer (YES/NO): NO